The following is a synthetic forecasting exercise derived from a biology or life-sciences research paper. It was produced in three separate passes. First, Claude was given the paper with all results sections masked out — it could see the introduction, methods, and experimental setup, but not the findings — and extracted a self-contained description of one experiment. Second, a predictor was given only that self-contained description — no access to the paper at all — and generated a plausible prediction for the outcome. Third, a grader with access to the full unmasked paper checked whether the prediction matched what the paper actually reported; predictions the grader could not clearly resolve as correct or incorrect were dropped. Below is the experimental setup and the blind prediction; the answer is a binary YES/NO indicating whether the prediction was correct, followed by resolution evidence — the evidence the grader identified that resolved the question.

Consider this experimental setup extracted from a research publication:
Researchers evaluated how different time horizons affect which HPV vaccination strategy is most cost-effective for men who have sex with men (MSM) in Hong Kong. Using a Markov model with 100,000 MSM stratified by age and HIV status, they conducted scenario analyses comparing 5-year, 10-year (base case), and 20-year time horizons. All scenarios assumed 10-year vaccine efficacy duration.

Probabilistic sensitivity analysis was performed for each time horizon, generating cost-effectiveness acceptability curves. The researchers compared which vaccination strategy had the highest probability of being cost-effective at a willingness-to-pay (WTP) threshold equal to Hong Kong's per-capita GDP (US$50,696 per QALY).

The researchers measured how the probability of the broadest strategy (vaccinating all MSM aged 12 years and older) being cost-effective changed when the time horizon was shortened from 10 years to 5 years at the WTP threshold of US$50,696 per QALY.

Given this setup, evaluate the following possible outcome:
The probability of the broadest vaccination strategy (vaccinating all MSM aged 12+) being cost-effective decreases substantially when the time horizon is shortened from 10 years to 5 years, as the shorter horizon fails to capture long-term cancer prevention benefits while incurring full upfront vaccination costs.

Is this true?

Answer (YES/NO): YES